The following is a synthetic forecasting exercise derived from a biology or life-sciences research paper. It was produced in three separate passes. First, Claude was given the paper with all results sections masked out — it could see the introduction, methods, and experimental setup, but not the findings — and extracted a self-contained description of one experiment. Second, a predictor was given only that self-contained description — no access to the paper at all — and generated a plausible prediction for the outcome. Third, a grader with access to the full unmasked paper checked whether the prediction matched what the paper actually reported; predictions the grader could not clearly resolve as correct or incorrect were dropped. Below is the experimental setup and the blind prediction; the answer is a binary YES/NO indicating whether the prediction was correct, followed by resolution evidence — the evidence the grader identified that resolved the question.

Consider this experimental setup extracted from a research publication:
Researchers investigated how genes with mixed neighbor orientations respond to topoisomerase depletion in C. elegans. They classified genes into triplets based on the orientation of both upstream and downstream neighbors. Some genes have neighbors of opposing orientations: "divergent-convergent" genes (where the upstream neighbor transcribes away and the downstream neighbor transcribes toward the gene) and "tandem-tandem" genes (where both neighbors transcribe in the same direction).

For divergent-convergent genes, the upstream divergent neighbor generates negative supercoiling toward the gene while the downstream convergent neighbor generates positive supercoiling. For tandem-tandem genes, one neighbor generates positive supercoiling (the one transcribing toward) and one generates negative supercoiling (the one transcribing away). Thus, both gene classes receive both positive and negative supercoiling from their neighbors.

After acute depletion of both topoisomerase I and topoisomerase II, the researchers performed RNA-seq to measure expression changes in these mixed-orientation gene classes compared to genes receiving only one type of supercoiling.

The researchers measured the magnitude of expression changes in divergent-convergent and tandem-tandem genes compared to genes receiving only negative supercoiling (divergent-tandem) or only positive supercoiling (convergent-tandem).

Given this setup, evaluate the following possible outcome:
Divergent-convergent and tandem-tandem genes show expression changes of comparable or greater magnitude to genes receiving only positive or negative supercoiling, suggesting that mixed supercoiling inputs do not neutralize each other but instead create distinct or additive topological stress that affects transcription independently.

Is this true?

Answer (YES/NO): NO